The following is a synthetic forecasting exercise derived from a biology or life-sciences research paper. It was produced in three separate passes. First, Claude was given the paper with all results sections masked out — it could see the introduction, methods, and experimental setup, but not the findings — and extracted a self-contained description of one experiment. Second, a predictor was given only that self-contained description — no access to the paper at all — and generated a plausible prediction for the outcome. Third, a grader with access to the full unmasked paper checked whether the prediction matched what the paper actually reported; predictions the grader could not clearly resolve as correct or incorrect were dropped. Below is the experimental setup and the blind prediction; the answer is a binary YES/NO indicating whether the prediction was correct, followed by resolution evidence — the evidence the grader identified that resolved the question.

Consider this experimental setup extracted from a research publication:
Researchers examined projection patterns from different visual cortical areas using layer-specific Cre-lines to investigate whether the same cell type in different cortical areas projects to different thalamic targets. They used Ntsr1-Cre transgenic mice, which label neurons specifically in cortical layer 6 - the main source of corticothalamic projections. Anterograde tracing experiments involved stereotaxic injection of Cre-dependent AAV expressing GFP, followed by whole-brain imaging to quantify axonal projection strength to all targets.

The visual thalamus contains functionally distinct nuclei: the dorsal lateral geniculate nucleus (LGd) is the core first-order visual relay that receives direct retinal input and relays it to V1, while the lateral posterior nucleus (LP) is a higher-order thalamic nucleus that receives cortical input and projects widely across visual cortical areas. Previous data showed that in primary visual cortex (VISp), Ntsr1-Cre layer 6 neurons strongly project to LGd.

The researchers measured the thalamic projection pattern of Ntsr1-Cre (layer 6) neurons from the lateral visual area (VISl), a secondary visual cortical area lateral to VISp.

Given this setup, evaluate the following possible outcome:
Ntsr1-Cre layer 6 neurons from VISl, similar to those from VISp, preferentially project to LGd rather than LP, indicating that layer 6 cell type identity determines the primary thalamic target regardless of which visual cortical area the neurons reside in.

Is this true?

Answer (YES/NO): NO